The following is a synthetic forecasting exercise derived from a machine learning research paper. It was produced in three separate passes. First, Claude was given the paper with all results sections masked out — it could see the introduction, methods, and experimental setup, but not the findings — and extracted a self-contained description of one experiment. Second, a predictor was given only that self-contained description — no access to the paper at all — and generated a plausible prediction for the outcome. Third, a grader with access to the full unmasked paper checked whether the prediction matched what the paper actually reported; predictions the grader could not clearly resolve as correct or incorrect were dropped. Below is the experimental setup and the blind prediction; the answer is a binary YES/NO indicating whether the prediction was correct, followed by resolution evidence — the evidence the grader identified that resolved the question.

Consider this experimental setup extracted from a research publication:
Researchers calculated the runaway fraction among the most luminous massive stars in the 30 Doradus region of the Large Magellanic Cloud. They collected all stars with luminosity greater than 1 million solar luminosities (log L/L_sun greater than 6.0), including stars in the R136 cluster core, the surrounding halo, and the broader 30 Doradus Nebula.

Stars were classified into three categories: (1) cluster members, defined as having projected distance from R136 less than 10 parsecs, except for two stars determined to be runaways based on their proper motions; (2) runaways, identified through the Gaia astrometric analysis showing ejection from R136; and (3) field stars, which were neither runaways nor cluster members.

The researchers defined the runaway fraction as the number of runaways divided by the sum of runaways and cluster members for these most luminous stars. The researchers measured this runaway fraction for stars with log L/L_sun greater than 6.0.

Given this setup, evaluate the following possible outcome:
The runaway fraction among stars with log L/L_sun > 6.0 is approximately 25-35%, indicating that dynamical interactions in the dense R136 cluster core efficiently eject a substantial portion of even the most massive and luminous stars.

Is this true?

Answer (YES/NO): YES